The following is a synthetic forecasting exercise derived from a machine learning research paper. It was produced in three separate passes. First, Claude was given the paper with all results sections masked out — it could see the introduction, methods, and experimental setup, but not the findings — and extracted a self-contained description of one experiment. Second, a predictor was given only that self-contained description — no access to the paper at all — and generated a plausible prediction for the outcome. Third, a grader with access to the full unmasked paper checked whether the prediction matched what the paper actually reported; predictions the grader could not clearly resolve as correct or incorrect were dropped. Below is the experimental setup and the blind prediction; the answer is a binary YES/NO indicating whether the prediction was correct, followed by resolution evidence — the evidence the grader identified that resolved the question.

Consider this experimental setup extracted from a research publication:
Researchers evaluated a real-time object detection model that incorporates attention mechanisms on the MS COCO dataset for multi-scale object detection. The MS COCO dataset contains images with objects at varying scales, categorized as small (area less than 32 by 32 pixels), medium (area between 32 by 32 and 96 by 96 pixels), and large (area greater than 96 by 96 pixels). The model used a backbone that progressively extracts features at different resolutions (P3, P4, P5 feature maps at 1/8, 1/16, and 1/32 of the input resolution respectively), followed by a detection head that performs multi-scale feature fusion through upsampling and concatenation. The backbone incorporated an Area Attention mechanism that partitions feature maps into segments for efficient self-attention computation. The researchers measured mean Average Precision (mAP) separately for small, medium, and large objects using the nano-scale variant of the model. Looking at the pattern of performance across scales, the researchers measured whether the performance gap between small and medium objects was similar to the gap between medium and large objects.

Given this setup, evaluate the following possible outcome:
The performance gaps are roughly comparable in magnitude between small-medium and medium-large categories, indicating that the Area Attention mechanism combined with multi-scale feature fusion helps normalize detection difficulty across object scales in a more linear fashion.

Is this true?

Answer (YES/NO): NO